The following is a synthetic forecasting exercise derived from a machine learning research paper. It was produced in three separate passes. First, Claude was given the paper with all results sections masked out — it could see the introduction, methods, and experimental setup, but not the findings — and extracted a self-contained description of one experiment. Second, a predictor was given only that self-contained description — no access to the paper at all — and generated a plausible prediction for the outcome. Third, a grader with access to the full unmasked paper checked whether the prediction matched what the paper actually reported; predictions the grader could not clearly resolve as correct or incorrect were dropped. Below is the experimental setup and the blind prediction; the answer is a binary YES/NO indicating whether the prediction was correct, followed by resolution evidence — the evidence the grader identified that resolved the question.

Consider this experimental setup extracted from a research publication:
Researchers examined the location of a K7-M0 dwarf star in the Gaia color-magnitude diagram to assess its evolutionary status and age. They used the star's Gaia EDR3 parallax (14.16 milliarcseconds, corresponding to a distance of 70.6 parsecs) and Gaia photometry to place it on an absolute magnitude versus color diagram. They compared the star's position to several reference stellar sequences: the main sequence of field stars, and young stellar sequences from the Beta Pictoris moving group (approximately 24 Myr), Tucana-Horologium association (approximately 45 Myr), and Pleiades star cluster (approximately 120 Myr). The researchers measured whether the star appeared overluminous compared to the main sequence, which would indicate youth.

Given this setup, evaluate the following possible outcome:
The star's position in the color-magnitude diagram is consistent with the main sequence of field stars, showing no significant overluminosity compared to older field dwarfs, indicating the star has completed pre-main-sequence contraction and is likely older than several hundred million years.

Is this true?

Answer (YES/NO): YES